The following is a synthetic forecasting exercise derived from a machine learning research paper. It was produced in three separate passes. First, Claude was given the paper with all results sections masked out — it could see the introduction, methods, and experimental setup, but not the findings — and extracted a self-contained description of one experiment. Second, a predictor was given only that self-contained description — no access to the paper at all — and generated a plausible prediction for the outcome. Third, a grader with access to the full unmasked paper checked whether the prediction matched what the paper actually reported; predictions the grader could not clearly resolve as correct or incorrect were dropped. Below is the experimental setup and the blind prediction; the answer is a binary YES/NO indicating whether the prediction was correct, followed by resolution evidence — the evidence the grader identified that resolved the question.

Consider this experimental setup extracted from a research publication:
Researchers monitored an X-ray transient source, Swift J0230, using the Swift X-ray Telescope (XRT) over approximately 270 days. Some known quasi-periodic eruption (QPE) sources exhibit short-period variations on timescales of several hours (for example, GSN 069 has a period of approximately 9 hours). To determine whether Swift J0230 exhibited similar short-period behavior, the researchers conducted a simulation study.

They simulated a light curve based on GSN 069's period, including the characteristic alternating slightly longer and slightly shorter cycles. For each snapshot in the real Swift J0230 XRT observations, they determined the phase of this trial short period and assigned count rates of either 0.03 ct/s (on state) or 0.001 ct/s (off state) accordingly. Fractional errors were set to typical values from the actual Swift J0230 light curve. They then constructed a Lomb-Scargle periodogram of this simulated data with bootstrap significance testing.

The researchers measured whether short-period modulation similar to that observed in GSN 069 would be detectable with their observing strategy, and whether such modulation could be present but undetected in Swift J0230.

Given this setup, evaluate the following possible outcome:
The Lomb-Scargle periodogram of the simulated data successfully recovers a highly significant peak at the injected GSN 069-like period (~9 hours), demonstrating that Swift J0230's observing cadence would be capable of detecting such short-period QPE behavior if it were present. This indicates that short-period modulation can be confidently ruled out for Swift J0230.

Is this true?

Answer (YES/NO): YES